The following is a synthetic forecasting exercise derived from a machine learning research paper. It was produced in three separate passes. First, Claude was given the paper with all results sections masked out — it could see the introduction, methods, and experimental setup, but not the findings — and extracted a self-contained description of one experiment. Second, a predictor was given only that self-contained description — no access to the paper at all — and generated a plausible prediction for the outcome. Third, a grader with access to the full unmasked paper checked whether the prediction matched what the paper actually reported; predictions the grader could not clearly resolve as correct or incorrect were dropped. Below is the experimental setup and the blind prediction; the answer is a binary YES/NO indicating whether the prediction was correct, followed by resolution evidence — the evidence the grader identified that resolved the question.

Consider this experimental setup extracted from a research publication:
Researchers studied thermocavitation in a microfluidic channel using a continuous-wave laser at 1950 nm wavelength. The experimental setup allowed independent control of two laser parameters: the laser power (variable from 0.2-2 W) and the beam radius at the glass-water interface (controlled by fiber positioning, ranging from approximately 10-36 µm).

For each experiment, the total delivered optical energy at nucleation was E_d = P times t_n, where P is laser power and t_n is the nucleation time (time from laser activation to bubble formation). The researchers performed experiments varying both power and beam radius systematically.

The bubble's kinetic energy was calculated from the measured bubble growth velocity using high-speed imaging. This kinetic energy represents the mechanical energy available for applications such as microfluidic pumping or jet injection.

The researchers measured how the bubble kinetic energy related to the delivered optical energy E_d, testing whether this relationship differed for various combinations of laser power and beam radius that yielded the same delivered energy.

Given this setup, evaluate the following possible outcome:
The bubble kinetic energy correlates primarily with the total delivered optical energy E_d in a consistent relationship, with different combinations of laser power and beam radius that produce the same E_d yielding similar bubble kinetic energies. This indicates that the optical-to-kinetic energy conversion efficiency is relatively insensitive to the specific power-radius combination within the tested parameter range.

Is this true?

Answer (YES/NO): YES